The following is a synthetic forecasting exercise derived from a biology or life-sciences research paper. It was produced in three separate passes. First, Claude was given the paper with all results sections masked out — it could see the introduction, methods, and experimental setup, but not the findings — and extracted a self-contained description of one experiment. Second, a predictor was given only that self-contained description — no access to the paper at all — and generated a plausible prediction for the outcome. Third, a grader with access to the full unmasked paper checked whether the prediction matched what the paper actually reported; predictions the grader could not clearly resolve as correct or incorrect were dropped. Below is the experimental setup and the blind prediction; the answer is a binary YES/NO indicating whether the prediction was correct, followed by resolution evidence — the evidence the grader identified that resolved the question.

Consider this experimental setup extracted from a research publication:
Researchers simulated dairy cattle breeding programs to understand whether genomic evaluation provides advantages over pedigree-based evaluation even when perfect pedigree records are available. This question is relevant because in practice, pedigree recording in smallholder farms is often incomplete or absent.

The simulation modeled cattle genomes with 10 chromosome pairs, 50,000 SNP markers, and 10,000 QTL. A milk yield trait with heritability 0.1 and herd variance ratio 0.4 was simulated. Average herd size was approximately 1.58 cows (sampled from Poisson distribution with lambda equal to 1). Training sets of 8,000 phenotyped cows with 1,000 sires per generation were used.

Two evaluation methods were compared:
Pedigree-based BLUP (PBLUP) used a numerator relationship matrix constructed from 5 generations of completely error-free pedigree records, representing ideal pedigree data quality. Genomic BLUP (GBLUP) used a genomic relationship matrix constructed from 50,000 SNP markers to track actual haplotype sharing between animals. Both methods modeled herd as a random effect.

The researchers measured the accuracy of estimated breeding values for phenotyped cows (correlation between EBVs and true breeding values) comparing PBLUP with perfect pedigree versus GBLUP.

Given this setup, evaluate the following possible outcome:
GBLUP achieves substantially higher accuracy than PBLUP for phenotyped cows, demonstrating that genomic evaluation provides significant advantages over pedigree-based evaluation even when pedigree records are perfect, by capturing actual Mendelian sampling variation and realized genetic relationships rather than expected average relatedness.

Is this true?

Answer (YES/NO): YES